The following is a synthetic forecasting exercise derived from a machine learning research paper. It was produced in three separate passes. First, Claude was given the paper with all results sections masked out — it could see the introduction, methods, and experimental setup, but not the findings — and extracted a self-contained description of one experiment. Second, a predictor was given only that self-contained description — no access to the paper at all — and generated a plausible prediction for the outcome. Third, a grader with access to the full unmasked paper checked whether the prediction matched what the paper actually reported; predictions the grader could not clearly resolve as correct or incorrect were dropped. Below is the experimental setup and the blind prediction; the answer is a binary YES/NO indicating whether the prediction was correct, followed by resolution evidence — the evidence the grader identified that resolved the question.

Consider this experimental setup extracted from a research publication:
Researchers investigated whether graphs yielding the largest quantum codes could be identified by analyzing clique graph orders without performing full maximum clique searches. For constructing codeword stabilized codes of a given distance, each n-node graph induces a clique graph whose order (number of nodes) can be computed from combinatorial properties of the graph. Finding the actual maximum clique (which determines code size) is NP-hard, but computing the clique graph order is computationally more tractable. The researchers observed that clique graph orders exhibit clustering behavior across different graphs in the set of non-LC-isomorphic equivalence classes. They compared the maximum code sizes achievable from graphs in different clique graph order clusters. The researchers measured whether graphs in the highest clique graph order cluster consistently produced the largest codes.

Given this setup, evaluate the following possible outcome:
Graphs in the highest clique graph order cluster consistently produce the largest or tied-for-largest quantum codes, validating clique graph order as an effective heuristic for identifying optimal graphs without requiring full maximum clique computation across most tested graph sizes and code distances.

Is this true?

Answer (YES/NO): YES